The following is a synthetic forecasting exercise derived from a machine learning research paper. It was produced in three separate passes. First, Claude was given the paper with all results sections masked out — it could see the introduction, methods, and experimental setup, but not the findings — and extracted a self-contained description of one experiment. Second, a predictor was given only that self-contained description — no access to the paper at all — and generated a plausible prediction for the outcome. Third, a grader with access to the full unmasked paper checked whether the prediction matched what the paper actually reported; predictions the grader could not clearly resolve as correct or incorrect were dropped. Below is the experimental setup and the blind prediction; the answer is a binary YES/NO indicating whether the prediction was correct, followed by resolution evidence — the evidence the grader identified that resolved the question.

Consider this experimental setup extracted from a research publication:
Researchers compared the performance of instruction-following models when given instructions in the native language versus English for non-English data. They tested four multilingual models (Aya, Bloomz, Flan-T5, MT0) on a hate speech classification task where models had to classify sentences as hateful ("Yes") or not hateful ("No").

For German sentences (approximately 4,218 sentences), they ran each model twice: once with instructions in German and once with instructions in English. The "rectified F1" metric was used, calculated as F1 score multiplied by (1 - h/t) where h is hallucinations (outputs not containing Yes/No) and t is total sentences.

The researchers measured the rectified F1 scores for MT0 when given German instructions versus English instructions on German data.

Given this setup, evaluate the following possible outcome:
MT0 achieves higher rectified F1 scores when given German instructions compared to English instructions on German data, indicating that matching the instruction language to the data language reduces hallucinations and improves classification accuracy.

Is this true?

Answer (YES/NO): NO